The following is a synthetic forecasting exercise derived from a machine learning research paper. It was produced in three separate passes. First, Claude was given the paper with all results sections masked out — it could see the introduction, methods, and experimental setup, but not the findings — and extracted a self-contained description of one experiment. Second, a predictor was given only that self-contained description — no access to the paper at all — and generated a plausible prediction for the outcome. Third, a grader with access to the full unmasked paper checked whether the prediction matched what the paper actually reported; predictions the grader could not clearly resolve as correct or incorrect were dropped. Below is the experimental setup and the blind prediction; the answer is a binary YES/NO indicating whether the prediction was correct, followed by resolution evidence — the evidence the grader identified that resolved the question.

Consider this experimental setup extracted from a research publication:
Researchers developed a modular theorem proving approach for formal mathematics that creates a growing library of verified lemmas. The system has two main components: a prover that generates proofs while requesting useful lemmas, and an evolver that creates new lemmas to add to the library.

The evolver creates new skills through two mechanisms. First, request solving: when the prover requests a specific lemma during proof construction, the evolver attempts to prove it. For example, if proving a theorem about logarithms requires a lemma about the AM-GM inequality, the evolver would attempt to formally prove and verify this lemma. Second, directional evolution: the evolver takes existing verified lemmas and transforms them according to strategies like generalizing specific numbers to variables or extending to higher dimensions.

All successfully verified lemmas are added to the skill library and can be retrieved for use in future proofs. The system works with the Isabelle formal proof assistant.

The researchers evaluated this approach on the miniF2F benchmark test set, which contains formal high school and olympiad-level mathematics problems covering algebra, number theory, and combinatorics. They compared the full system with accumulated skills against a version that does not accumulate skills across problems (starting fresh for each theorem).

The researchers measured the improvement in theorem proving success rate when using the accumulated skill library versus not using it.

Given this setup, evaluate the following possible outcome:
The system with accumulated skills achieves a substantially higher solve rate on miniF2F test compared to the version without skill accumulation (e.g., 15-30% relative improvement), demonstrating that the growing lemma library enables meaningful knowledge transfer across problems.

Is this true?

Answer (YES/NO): NO